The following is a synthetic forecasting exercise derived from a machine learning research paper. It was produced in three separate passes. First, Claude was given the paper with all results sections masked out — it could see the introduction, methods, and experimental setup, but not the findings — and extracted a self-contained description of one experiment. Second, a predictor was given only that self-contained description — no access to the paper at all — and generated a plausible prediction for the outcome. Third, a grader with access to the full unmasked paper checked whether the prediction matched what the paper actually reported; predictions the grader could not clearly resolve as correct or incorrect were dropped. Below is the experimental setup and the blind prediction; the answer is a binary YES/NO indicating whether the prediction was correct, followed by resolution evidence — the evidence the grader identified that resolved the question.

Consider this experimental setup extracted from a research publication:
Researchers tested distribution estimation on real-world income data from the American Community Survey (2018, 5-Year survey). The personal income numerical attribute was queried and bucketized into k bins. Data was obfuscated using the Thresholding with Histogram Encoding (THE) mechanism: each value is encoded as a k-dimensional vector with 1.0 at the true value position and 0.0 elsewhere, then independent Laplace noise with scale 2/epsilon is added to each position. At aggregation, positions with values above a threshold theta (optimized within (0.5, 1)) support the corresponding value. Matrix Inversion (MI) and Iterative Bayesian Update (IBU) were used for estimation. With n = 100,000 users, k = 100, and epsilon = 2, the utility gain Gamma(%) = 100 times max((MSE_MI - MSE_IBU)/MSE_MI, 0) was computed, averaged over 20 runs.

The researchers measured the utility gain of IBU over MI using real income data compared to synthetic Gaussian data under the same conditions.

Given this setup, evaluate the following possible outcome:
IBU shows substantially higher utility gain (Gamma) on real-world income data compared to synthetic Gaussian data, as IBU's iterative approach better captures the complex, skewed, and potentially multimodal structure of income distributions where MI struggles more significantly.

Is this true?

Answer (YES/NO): YES